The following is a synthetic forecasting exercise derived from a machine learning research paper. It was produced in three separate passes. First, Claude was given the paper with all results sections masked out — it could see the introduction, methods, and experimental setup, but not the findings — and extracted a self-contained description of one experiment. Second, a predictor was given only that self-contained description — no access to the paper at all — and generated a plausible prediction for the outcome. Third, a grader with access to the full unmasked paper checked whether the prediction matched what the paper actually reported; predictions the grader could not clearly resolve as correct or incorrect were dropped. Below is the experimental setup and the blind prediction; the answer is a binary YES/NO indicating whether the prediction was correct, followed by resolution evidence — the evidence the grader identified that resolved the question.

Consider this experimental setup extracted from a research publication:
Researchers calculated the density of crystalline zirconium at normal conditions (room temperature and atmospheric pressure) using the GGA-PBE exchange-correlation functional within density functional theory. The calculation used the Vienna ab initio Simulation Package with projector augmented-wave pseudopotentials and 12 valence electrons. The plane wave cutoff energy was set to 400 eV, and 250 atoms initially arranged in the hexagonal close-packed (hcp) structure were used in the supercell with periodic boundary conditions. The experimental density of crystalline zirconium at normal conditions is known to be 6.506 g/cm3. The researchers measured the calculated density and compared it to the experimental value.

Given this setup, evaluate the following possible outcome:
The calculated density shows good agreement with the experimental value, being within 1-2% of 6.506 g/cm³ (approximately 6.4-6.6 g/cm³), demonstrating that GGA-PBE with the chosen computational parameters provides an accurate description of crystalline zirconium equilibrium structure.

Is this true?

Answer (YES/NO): YES